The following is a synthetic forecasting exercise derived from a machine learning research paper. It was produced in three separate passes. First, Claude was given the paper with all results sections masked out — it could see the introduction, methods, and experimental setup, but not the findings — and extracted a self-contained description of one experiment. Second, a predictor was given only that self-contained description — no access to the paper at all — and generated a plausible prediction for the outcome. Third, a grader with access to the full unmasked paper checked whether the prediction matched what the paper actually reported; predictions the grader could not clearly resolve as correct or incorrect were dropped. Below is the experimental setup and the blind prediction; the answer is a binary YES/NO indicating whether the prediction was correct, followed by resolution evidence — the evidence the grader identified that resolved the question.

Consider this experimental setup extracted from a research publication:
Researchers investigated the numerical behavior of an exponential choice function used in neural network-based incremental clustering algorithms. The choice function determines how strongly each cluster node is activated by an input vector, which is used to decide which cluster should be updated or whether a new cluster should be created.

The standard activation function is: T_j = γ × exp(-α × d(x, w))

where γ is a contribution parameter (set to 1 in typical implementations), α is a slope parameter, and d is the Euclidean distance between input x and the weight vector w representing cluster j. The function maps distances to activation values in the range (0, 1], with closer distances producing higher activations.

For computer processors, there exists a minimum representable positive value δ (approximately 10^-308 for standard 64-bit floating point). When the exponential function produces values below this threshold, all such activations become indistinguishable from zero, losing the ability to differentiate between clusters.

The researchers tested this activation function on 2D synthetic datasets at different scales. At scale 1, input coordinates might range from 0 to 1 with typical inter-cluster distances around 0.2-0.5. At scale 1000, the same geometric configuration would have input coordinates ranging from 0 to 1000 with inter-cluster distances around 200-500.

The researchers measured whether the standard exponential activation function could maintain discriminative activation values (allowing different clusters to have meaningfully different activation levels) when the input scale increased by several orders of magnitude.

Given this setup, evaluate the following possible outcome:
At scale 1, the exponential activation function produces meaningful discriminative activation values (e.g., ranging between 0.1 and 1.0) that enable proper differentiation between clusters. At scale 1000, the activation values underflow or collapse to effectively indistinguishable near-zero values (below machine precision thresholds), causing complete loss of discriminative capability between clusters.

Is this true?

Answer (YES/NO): YES